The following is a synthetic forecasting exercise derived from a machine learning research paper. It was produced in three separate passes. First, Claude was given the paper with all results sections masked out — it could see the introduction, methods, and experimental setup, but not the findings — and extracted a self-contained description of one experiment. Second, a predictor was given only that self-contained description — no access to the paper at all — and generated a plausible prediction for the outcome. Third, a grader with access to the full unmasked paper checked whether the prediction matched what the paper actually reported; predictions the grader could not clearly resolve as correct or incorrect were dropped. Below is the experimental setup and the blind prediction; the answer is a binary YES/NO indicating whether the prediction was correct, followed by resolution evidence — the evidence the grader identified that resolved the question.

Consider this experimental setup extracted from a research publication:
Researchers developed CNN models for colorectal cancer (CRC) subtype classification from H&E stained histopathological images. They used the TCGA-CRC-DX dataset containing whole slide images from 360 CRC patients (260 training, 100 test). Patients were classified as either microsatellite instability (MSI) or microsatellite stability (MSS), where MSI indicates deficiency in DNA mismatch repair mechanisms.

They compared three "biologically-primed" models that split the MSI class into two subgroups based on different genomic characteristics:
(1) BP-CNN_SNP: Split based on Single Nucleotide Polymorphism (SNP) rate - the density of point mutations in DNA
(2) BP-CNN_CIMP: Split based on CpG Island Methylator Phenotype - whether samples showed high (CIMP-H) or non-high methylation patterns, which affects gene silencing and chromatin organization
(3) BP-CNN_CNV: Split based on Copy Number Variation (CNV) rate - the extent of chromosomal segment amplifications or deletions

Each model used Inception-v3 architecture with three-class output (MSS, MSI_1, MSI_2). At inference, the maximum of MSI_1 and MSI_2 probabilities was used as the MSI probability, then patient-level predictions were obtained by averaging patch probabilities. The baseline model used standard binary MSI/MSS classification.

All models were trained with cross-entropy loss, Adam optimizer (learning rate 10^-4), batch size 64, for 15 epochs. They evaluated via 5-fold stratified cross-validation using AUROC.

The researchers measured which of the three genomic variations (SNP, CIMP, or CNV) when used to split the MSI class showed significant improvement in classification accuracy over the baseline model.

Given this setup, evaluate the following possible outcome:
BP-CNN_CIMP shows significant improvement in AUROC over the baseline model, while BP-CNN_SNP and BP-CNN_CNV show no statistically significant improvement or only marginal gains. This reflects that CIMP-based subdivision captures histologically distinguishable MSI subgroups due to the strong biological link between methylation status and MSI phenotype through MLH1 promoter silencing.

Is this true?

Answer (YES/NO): NO